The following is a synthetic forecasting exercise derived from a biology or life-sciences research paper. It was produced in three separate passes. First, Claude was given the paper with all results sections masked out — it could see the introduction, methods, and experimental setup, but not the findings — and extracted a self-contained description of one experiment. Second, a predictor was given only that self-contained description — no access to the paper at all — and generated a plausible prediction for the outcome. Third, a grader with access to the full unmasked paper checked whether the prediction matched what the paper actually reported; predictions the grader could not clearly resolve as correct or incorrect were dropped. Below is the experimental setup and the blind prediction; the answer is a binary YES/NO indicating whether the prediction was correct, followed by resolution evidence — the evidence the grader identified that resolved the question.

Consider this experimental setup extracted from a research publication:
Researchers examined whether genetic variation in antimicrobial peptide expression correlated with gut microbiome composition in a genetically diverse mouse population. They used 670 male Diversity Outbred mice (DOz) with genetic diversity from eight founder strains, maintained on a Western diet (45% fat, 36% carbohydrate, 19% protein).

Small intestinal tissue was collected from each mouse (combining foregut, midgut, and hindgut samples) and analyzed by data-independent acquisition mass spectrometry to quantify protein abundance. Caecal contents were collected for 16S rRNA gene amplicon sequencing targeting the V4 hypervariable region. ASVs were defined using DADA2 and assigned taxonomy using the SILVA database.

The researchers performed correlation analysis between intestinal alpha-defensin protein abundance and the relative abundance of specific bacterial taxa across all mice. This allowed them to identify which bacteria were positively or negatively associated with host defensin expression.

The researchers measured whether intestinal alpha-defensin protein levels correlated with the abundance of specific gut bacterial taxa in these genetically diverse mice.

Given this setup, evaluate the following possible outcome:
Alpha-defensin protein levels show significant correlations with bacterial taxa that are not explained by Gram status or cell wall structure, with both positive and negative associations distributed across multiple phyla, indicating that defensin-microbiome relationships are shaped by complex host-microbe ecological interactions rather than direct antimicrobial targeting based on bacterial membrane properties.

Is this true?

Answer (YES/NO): YES